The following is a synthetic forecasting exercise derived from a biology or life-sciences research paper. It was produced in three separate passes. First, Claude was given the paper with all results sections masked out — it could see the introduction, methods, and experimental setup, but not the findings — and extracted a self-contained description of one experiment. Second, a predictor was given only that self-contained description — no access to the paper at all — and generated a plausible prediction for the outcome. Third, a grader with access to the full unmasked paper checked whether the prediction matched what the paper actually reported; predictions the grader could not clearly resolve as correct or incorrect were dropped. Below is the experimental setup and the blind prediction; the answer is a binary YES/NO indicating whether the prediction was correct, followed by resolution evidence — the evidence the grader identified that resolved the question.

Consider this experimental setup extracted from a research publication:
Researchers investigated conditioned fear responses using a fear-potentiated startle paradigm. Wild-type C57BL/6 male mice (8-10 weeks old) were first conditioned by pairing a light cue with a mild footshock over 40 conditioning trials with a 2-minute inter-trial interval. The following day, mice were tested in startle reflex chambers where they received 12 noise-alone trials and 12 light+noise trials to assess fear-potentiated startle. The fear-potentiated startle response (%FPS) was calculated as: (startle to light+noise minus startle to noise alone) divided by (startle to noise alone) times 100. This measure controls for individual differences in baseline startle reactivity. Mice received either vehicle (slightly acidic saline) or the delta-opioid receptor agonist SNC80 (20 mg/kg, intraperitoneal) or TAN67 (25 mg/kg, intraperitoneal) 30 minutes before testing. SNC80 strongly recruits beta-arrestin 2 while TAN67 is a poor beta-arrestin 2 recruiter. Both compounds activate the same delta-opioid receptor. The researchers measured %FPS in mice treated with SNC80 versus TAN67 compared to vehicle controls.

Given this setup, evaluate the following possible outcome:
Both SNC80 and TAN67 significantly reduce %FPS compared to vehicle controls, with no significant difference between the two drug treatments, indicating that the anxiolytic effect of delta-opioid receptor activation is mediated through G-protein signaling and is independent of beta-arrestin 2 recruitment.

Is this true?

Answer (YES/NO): NO